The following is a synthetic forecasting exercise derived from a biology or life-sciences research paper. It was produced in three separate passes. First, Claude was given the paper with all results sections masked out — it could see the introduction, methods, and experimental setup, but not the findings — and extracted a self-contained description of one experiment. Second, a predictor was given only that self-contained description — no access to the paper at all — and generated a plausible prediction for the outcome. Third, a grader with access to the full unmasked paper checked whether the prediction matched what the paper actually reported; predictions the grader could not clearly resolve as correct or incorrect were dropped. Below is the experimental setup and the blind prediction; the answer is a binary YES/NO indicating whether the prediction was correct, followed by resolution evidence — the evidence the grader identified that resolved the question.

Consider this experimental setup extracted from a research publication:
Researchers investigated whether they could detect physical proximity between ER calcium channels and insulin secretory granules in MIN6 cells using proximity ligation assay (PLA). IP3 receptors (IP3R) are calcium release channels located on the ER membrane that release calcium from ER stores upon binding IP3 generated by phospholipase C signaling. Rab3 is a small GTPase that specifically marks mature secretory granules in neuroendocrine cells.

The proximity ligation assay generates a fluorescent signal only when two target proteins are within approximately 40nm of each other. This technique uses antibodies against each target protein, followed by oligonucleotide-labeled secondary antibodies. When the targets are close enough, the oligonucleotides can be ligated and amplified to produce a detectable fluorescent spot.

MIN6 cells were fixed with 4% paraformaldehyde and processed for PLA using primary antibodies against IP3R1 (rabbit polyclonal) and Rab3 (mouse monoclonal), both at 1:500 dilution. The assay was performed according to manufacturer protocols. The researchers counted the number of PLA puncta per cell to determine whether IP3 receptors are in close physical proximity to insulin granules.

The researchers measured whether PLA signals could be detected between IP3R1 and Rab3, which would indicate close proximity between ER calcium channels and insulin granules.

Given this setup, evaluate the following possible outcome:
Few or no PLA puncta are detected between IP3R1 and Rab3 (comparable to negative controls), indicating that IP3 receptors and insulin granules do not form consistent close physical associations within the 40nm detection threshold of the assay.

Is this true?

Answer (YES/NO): NO